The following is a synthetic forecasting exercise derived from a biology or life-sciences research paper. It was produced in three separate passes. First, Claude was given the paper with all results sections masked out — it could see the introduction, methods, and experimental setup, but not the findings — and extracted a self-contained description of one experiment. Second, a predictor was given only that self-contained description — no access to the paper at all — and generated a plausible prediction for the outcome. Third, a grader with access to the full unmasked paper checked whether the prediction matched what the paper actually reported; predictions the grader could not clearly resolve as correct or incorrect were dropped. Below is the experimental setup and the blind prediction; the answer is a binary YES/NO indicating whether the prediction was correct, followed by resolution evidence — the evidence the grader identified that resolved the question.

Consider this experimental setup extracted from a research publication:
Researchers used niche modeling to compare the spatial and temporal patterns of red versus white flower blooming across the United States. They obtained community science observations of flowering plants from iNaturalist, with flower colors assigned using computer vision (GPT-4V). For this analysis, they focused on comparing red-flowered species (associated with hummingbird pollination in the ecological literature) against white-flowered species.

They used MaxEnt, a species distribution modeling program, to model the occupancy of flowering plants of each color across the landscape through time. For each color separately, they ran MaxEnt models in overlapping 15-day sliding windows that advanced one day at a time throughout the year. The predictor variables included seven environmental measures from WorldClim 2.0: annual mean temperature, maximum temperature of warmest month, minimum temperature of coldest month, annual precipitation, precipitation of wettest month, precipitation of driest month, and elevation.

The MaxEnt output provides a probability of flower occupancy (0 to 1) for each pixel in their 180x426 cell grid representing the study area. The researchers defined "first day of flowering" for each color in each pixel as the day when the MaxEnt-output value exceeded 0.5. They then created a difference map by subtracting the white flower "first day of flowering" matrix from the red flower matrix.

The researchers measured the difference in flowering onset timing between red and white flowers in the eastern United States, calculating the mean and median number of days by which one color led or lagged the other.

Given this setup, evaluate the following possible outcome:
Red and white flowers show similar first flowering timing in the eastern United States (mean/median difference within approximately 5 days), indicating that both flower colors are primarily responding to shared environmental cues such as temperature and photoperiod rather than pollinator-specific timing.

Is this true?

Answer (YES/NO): NO